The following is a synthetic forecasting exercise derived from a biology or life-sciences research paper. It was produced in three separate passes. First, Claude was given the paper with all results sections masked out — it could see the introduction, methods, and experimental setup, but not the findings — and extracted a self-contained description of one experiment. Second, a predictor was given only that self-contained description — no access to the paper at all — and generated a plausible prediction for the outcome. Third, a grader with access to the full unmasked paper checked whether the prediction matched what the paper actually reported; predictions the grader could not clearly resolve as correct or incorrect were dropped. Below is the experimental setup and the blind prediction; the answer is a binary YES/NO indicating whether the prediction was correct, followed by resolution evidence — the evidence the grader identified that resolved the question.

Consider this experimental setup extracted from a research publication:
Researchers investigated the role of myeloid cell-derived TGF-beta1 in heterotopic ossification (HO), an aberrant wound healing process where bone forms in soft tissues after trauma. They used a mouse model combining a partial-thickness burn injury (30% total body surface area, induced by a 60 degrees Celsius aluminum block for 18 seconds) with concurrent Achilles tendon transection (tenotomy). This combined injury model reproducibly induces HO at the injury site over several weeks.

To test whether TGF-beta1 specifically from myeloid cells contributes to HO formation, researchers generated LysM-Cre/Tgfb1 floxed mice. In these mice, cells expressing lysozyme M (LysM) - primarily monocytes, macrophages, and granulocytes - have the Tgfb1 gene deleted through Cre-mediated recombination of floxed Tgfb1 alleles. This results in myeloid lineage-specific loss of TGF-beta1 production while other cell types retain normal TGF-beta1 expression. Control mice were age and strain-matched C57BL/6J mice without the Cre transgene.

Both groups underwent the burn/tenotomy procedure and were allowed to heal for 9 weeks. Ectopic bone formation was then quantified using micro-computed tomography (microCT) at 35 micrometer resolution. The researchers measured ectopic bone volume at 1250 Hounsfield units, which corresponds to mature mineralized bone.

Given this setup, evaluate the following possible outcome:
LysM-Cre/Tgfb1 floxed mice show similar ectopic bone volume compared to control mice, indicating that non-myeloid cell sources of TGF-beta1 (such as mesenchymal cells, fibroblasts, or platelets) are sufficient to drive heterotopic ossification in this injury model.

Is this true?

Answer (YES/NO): NO